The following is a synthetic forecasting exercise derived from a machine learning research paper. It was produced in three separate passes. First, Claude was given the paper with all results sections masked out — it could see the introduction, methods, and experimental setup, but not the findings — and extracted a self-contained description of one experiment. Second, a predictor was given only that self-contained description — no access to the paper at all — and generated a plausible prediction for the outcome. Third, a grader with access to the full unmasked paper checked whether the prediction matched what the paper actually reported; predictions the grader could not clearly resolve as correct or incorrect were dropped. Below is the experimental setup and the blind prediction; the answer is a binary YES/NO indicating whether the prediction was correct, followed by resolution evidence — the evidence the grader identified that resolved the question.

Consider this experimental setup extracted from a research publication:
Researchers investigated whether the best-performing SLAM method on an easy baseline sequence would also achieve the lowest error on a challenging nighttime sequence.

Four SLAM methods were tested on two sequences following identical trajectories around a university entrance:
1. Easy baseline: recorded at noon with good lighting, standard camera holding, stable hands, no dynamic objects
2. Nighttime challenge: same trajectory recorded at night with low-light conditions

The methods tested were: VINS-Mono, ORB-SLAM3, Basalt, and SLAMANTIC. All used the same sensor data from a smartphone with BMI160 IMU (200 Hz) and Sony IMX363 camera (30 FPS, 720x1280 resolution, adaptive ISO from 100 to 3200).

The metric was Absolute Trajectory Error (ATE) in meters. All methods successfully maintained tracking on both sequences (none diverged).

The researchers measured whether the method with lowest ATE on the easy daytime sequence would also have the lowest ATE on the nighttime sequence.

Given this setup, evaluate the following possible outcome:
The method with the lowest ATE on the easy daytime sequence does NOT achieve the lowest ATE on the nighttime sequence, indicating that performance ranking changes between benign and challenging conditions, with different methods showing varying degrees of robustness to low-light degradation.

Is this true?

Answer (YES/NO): NO